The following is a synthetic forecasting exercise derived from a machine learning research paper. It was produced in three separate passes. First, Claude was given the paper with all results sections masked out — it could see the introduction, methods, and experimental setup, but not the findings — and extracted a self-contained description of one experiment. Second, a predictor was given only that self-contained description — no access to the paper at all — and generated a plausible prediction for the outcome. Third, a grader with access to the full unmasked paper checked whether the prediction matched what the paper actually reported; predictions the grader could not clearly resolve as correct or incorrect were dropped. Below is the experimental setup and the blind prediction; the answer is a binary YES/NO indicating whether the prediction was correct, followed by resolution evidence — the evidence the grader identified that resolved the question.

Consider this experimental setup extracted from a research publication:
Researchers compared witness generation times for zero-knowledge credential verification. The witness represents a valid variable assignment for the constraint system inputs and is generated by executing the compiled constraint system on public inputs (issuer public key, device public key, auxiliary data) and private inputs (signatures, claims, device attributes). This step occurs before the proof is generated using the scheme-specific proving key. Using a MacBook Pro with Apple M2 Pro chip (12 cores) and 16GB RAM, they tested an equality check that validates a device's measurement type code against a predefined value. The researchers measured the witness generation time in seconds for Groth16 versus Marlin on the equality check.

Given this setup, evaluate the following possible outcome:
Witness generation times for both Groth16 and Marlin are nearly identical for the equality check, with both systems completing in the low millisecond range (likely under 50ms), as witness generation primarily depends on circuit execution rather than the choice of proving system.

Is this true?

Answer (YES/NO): NO